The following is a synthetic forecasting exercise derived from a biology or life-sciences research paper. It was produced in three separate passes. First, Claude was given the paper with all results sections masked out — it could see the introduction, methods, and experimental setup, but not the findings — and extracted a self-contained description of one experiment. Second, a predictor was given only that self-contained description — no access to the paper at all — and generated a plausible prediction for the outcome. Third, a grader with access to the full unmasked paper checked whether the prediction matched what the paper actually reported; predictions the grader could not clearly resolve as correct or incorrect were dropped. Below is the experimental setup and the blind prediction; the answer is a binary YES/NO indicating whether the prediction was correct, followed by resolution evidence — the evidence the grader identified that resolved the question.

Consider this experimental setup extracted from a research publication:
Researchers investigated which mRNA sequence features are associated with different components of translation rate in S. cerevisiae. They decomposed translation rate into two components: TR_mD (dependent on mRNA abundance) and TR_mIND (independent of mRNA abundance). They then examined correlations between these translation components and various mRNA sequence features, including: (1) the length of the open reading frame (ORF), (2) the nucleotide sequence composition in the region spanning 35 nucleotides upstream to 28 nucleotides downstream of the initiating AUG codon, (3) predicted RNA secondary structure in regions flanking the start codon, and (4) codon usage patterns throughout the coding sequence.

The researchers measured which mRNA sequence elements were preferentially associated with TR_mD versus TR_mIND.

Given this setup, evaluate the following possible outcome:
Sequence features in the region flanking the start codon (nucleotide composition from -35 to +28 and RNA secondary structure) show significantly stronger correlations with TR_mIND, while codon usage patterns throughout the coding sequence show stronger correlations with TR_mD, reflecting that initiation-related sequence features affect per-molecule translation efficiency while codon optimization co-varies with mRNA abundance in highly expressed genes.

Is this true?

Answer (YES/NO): NO